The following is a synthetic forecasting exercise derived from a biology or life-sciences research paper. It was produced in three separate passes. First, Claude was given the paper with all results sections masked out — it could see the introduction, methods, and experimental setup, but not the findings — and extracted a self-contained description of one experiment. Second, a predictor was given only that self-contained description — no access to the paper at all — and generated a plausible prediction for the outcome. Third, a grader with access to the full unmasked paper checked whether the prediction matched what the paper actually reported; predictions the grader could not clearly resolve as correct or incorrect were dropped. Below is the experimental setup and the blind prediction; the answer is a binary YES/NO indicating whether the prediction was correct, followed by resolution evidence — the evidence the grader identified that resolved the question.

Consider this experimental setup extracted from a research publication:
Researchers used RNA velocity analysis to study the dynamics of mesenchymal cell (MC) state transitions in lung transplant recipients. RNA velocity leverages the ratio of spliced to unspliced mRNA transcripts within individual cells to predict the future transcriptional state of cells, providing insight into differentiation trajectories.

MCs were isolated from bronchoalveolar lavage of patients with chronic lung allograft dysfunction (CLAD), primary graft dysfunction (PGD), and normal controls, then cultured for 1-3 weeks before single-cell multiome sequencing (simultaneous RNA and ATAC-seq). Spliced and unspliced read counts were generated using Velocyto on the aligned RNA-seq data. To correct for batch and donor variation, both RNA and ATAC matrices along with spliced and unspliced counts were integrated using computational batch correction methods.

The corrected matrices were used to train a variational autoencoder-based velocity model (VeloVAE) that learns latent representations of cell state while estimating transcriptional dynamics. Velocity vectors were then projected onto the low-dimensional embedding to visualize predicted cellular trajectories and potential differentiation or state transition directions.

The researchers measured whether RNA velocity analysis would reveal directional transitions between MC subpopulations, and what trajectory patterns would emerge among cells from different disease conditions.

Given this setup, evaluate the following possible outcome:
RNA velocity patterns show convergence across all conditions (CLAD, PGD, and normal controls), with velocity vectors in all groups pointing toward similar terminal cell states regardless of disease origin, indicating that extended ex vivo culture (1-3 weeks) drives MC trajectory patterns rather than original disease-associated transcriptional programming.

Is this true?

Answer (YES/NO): NO